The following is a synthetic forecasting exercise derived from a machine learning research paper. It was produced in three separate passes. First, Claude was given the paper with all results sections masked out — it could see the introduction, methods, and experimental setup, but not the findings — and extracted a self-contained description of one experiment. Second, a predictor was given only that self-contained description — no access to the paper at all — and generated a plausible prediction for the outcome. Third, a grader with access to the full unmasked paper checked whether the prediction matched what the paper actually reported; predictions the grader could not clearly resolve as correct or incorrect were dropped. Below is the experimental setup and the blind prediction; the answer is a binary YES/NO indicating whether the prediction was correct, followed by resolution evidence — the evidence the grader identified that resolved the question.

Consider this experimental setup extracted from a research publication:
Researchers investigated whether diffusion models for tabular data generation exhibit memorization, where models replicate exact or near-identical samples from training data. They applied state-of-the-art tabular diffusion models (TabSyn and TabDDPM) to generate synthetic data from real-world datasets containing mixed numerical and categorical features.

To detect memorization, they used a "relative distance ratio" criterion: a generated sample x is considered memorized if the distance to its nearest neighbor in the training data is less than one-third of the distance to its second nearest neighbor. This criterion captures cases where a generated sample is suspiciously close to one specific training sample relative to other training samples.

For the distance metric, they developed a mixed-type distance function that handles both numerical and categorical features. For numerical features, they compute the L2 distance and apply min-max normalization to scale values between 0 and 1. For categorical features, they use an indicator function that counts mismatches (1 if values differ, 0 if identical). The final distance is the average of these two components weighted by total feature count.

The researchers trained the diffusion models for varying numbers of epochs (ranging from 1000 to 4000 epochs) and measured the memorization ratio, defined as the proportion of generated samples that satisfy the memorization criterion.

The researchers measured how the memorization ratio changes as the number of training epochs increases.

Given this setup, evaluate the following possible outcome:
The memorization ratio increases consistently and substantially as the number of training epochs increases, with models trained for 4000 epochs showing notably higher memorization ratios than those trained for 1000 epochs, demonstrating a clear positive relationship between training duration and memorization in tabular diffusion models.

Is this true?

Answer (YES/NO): NO